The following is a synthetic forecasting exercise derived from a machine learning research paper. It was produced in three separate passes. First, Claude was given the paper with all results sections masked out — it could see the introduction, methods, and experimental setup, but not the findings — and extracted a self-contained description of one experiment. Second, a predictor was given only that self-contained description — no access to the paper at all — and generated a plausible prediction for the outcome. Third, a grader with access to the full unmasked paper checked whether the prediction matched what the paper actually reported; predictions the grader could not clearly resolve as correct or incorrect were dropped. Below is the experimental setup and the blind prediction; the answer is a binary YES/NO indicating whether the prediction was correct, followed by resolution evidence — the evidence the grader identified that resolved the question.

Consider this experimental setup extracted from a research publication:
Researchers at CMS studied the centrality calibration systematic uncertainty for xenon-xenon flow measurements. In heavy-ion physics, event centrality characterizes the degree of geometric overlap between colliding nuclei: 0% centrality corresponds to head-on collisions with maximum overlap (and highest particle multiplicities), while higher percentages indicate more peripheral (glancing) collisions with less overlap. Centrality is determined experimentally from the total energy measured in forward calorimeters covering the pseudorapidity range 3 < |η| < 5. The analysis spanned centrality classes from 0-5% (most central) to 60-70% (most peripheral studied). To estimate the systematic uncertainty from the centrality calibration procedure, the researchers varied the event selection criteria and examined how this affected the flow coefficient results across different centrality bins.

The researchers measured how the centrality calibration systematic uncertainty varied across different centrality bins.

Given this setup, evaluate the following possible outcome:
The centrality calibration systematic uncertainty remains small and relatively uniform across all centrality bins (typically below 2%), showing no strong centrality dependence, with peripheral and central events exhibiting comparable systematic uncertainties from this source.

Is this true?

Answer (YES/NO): NO